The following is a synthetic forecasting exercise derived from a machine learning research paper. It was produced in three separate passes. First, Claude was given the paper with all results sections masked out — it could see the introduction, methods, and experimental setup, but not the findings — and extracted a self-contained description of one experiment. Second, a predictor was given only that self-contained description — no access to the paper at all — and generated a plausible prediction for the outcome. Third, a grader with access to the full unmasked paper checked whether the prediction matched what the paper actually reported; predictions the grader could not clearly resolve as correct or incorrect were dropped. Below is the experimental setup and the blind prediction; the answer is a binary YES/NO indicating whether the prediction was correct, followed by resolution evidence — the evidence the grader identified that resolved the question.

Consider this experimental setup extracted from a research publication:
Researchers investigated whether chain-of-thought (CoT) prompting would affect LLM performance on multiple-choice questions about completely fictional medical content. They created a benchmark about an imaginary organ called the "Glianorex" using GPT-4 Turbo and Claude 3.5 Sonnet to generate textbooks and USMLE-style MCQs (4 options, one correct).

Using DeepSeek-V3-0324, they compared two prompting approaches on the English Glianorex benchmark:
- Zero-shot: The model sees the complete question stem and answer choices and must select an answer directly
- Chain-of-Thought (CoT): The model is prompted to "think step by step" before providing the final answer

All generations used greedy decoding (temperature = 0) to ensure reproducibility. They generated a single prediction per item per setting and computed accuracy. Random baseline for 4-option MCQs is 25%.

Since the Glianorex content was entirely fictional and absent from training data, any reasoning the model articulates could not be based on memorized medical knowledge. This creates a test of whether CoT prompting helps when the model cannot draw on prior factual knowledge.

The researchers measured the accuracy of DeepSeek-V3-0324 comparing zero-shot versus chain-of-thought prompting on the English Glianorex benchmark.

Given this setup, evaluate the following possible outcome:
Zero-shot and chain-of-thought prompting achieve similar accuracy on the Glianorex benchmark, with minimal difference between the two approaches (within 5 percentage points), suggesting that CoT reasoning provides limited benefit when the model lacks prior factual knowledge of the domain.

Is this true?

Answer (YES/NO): YES